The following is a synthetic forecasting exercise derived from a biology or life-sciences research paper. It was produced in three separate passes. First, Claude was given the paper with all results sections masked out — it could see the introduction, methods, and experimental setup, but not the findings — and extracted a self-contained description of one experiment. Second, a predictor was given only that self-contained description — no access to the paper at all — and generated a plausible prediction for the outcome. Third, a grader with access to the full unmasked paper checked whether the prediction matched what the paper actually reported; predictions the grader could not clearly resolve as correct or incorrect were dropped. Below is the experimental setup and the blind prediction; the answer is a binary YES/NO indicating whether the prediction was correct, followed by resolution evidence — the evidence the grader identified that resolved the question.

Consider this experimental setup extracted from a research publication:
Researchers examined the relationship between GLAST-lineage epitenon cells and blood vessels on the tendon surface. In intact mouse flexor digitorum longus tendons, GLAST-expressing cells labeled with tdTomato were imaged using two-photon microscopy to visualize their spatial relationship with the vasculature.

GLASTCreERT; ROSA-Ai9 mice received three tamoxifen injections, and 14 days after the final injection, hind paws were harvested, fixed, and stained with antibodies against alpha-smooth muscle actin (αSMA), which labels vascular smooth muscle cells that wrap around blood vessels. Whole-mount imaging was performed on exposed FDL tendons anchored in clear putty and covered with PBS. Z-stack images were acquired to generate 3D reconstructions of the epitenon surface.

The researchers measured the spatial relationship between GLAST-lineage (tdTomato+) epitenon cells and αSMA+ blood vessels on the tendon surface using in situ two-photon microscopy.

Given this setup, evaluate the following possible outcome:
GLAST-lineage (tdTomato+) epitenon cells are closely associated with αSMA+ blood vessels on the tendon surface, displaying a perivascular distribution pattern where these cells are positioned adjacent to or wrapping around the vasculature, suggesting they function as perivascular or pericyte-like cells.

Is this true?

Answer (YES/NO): NO